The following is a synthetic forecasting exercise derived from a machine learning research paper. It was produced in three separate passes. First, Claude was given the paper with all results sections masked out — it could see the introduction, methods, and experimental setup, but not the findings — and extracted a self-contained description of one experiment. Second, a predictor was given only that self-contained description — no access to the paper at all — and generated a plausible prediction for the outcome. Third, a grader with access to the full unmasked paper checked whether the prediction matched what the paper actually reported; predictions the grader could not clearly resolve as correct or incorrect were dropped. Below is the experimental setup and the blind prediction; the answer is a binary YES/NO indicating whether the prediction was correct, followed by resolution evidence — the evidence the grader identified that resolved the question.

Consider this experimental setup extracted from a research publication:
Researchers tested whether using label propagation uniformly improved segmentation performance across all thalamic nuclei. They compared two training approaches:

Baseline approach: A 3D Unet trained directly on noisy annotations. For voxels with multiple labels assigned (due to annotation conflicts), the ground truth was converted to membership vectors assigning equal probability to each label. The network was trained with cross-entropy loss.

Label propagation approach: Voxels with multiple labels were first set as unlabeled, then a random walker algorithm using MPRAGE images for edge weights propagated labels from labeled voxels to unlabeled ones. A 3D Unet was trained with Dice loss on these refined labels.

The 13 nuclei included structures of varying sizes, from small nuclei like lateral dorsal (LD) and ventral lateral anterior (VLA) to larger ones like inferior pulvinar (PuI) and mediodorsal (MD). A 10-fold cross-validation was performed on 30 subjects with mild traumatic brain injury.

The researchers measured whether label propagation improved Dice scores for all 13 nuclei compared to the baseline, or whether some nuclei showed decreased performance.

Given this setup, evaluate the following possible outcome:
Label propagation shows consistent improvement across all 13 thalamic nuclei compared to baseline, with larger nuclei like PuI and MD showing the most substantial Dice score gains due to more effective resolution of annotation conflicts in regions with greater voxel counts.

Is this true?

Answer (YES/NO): NO